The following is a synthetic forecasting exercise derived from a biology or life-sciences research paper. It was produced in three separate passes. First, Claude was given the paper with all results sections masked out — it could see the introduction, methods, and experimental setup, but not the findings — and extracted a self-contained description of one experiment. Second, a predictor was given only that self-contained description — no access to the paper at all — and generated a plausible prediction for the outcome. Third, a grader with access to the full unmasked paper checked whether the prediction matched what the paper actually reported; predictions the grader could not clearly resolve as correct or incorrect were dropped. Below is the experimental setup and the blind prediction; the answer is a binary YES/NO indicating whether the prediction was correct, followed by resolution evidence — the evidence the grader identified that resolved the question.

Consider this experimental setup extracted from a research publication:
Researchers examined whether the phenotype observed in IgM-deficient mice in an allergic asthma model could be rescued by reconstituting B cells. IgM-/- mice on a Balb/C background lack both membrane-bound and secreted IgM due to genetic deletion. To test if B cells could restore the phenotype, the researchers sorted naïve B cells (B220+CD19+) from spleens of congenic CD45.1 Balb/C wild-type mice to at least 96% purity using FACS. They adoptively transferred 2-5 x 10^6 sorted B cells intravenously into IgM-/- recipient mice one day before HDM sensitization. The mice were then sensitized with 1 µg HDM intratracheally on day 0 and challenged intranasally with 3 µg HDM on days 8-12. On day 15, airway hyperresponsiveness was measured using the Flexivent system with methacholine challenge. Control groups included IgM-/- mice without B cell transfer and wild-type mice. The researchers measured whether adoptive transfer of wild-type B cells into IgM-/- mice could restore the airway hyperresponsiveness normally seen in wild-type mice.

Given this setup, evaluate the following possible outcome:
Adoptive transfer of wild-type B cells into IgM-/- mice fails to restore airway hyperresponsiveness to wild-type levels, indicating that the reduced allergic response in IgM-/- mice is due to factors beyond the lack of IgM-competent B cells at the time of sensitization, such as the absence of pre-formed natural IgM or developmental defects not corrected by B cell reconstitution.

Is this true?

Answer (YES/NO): NO